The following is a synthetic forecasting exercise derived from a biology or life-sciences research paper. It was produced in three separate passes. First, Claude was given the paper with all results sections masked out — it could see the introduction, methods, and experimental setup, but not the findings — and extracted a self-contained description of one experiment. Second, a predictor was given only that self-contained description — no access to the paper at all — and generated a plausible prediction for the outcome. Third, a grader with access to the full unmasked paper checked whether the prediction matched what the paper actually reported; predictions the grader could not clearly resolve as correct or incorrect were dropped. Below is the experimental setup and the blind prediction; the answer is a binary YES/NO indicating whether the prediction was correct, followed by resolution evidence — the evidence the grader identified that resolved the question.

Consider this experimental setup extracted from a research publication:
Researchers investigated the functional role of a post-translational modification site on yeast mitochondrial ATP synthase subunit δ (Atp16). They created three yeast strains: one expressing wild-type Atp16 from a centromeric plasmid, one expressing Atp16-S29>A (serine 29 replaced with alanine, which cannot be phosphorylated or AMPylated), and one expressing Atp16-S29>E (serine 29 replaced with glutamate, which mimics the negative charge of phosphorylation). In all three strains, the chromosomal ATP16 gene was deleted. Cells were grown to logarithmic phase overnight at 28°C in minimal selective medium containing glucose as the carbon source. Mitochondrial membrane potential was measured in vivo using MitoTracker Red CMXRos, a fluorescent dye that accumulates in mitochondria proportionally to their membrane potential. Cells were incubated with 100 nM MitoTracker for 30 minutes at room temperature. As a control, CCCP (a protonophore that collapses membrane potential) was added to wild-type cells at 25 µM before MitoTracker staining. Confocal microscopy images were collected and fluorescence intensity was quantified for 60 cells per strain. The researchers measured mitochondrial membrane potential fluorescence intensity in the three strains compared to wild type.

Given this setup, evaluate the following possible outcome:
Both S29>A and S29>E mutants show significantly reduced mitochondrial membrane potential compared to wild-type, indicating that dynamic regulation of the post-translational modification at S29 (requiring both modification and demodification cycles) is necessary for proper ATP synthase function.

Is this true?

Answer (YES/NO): YES